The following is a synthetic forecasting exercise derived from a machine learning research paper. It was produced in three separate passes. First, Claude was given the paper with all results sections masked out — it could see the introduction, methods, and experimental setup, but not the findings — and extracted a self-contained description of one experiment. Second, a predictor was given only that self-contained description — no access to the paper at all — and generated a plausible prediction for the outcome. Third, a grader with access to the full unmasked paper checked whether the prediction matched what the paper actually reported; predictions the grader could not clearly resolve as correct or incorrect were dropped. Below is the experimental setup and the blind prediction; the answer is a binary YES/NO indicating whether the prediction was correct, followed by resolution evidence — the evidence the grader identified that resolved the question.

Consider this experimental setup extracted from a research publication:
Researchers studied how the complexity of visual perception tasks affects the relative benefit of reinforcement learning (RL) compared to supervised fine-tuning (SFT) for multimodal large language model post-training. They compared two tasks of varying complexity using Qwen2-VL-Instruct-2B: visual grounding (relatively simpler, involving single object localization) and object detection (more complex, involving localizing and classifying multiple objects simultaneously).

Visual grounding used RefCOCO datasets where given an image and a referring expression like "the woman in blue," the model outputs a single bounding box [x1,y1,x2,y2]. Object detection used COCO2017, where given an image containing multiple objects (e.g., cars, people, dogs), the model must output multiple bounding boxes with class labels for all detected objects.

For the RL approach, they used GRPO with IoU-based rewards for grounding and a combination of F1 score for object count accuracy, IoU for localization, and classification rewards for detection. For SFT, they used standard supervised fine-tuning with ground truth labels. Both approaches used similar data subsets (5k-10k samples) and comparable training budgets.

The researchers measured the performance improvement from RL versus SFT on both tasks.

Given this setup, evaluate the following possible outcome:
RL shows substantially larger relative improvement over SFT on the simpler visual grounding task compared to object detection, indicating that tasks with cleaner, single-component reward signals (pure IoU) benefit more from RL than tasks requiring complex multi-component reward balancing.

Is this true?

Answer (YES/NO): NO